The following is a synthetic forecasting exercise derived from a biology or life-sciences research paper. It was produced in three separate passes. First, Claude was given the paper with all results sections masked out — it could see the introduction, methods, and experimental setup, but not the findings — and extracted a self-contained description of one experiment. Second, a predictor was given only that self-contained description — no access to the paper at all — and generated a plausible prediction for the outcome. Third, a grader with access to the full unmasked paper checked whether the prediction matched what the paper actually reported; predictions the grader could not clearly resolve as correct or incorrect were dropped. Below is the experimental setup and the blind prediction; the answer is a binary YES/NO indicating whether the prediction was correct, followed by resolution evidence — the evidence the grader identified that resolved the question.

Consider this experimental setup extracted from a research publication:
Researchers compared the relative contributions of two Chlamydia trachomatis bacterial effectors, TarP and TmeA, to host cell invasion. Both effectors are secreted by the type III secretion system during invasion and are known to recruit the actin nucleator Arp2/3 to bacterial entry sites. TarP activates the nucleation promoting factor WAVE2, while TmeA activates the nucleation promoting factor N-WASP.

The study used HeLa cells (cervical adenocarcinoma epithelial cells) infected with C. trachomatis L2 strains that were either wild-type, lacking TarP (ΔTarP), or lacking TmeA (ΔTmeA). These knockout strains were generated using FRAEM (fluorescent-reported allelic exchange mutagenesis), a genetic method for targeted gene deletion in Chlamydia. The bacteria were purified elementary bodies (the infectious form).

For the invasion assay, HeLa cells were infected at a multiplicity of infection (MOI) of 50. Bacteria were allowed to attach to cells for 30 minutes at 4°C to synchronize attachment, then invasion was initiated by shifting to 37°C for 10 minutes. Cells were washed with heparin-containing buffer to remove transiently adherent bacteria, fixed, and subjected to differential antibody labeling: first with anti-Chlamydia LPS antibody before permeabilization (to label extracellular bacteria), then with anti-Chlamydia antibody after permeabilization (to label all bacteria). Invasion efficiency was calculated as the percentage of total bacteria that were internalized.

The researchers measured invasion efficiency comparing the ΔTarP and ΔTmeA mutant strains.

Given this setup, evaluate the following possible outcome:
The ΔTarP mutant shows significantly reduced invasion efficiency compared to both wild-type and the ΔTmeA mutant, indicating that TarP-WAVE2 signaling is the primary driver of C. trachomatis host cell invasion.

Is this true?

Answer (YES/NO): YES